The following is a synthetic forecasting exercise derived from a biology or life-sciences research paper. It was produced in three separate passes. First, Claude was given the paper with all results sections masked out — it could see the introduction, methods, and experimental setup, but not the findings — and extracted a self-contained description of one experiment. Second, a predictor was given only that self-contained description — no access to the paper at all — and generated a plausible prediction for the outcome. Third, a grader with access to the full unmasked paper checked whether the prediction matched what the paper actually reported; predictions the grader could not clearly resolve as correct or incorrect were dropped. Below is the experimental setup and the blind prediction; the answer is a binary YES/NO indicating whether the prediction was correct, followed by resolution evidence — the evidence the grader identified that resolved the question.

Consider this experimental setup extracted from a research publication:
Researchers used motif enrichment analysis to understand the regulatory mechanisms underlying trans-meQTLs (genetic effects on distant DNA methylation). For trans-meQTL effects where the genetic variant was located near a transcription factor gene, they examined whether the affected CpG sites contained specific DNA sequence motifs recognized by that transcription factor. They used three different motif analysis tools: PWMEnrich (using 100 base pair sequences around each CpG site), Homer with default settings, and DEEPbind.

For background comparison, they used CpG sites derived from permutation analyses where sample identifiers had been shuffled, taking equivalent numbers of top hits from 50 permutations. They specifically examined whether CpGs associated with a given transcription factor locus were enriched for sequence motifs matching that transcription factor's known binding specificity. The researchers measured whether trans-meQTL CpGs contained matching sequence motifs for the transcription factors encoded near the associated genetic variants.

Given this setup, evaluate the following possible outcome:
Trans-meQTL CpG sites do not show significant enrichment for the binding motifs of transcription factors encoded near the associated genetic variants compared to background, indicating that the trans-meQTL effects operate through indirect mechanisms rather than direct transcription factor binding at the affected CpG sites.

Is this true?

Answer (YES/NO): NO